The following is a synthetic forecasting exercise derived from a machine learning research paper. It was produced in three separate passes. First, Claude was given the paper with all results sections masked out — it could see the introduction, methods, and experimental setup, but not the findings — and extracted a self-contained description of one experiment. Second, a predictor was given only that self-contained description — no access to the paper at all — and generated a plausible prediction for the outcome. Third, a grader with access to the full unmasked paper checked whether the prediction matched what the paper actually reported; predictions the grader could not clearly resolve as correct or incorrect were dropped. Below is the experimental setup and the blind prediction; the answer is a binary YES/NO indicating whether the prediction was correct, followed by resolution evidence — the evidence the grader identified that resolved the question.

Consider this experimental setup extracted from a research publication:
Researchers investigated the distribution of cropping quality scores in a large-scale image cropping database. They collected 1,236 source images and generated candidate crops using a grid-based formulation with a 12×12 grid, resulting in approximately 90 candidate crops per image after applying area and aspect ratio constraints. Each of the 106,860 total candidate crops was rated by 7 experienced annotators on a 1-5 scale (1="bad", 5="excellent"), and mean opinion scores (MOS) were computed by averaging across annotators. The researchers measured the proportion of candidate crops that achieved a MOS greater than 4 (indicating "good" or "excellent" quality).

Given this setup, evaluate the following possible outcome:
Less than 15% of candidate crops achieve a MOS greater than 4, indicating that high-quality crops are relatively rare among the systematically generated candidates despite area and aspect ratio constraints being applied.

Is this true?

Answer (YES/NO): YES